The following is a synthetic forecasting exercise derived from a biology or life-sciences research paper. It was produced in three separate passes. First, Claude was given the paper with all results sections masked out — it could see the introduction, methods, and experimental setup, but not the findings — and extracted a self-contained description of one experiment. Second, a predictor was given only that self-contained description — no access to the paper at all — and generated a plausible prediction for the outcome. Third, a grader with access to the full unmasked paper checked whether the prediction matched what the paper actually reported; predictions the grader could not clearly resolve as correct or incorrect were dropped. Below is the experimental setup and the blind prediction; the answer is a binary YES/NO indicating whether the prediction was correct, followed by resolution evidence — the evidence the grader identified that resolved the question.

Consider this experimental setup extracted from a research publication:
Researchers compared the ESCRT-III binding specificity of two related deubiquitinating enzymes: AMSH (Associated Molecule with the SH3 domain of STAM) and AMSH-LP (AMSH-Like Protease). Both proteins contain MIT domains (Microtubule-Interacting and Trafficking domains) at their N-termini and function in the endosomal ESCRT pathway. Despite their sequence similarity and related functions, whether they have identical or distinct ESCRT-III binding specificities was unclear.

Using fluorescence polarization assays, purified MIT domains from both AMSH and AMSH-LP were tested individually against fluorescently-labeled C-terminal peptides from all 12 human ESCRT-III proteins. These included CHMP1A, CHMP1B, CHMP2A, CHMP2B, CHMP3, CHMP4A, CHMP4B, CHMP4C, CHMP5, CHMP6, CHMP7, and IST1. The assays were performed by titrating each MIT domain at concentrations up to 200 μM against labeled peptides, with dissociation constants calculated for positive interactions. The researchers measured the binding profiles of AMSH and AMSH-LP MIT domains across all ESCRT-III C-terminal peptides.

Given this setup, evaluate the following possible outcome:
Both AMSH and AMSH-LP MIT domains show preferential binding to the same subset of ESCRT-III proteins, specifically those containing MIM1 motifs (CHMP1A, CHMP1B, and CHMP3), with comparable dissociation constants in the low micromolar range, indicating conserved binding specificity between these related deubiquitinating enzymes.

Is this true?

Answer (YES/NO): NO